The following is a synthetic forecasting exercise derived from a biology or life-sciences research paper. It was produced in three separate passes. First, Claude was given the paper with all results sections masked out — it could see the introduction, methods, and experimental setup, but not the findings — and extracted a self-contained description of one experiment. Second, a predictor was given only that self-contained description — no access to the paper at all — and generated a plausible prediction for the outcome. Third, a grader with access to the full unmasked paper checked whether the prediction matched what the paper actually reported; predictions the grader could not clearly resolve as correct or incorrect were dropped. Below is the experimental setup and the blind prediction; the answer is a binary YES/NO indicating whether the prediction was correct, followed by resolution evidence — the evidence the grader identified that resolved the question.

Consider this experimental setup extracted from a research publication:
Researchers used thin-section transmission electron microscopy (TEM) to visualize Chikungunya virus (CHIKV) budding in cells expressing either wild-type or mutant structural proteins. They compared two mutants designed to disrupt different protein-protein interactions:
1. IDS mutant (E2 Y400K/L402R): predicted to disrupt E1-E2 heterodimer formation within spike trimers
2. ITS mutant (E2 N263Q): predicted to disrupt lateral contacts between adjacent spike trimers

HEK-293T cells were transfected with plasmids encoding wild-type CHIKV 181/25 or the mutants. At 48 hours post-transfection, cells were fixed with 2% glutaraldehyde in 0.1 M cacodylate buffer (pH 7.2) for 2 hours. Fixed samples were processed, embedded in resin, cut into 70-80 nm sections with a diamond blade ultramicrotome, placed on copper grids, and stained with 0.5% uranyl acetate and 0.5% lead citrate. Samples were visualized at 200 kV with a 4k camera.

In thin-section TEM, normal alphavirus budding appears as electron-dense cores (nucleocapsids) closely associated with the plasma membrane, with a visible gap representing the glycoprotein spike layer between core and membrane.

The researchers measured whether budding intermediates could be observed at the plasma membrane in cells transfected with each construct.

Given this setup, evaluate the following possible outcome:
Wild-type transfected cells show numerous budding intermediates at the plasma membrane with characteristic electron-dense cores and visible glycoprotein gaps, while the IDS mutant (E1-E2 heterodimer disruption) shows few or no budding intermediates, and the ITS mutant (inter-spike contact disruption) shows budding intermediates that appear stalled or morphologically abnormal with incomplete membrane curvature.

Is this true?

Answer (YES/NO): NO